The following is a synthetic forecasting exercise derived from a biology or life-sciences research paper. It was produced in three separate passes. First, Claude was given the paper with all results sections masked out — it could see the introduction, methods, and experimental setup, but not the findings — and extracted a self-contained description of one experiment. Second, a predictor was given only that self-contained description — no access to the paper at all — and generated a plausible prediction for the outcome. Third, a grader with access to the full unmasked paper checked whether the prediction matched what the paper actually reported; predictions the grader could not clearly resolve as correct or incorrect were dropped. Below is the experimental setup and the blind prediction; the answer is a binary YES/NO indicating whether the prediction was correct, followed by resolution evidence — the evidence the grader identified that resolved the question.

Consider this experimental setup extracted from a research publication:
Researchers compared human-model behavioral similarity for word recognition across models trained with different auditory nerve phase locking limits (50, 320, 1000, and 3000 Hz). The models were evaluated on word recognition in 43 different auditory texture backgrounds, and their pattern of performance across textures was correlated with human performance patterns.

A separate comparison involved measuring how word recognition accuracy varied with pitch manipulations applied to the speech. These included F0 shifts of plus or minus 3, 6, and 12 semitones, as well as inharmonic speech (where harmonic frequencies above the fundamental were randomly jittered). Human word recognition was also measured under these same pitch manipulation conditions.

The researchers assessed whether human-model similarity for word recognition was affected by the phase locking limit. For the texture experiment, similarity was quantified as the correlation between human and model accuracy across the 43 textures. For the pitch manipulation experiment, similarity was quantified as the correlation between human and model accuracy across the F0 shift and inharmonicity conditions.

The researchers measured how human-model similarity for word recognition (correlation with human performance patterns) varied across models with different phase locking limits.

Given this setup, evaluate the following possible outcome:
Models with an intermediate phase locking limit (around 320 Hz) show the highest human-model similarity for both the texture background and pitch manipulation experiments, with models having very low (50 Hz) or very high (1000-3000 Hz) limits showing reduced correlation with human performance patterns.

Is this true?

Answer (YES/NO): NO